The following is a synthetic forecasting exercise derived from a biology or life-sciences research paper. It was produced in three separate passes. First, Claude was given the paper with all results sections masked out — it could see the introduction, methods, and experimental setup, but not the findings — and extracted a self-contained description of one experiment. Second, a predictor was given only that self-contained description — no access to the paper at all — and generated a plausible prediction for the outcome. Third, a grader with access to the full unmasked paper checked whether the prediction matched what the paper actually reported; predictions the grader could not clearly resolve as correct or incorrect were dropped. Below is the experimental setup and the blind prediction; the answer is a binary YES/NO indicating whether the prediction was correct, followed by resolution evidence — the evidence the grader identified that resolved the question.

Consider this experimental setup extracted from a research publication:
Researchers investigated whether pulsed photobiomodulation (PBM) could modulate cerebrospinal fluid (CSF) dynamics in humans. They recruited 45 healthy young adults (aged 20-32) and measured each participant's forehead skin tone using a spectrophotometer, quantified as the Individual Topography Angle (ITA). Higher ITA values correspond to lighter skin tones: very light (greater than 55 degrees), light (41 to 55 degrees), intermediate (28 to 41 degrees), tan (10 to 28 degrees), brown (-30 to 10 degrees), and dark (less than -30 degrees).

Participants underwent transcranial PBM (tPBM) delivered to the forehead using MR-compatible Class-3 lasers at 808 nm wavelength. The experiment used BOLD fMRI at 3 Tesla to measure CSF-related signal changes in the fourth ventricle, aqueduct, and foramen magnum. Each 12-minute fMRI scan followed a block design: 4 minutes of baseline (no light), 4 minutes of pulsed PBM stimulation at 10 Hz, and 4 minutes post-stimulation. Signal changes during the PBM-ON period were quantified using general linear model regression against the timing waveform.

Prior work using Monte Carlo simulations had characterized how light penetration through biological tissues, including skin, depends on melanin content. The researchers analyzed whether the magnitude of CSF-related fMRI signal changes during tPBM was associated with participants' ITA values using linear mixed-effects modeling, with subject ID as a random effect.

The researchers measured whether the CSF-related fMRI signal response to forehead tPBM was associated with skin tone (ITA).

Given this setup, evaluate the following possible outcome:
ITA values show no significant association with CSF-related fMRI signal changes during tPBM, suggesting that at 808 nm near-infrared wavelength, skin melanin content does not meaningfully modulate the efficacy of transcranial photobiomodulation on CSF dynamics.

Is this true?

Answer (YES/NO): NO